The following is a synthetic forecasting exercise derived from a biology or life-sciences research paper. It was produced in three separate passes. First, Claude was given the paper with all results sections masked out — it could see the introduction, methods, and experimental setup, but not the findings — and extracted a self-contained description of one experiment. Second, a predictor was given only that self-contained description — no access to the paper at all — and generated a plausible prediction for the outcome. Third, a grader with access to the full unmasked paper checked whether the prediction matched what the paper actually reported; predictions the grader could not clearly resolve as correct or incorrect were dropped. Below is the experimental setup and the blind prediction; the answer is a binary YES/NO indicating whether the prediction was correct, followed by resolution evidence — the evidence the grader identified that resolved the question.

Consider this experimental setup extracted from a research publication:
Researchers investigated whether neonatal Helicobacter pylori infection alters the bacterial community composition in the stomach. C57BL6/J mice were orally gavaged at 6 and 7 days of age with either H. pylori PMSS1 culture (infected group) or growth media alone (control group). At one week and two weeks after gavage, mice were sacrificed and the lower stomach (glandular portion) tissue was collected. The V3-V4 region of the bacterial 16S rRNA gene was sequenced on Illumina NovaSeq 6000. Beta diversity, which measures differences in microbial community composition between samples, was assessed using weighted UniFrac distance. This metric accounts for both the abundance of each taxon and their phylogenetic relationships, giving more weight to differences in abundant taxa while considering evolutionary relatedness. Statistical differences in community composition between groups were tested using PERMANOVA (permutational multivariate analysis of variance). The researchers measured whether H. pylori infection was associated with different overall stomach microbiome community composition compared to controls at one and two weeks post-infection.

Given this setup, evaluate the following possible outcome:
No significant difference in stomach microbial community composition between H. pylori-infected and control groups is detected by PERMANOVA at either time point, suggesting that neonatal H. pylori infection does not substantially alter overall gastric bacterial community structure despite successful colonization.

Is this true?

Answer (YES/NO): NO